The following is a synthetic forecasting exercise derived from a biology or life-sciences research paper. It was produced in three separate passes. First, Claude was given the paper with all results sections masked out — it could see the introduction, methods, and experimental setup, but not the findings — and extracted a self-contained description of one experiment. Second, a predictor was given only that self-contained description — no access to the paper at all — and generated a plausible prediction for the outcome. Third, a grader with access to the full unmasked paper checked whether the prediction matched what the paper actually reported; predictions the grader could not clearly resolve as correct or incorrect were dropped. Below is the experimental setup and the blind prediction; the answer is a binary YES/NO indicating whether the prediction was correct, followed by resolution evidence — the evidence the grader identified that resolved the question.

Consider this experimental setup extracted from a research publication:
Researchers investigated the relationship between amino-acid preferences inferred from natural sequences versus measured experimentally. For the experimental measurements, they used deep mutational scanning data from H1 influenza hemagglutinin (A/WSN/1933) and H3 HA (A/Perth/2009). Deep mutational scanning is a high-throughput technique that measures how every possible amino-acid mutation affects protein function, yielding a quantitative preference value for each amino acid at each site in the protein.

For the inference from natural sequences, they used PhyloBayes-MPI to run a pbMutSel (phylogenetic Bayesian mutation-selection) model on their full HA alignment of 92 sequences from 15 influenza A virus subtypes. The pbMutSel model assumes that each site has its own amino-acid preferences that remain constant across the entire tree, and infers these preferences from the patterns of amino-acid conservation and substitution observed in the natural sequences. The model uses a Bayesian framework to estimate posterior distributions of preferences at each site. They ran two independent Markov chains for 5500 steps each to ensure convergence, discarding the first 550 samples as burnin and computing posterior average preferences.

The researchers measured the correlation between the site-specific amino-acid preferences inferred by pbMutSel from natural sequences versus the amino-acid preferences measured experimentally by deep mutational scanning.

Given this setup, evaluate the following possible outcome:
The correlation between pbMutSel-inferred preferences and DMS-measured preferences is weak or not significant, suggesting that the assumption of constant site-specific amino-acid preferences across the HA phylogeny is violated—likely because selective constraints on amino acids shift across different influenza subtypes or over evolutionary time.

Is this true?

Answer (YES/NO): NO